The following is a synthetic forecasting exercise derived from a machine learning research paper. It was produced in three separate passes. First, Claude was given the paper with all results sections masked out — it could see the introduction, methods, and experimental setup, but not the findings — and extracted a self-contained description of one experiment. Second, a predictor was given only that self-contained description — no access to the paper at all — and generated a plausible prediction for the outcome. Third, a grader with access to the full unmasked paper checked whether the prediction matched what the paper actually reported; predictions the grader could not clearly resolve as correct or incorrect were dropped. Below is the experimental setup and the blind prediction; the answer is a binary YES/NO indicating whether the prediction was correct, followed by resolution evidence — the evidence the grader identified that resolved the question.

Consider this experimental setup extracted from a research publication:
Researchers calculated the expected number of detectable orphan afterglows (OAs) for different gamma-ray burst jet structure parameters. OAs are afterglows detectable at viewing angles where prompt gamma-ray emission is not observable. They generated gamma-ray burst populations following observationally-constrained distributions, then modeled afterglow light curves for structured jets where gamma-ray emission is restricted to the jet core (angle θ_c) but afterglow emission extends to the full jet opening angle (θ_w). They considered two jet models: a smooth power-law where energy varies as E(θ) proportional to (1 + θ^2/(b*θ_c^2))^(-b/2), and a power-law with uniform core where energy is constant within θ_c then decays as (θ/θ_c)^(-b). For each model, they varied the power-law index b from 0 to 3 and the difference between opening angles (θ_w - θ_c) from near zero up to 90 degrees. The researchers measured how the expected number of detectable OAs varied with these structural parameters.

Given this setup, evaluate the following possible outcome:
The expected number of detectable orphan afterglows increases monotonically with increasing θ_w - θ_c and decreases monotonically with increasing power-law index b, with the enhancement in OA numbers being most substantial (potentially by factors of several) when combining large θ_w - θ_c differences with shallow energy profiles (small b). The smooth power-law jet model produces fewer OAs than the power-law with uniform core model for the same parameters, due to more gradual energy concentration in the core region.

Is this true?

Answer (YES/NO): NO